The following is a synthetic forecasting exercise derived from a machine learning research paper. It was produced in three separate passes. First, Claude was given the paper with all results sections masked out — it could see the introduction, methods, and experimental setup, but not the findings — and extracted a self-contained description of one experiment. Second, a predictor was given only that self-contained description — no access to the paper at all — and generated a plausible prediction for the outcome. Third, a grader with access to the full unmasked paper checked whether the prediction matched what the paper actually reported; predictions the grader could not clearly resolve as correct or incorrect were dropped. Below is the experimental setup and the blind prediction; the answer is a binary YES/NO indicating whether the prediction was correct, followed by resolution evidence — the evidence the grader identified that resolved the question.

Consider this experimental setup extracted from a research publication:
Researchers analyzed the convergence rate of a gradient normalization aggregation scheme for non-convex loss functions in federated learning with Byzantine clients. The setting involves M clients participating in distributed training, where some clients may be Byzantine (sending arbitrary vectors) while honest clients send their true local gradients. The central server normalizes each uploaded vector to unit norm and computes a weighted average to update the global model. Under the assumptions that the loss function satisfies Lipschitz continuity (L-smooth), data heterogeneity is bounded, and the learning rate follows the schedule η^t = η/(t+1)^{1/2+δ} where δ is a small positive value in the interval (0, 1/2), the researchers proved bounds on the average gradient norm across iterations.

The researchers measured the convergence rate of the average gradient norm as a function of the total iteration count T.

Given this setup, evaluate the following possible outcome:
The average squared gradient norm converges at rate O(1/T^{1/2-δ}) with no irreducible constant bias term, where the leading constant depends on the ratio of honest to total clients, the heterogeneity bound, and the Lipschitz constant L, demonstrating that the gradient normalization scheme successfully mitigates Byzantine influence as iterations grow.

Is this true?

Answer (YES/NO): YES